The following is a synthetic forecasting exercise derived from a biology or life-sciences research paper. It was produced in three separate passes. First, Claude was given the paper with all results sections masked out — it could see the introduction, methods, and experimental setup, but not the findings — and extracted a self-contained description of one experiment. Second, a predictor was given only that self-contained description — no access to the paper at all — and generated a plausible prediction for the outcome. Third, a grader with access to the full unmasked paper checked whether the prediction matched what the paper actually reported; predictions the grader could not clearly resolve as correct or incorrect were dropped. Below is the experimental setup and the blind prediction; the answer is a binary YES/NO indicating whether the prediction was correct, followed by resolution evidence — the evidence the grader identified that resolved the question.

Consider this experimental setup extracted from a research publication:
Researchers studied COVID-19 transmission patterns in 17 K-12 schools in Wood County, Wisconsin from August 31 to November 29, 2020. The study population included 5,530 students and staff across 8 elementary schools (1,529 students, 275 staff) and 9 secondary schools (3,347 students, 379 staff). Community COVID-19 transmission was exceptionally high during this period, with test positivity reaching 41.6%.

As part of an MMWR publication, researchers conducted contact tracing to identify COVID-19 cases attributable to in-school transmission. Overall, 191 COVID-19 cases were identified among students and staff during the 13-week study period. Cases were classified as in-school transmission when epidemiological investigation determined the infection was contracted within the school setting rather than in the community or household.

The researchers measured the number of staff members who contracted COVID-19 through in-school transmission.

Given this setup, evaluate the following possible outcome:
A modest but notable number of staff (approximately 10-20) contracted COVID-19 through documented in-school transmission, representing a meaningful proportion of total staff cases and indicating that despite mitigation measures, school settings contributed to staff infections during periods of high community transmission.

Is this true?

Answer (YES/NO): NO